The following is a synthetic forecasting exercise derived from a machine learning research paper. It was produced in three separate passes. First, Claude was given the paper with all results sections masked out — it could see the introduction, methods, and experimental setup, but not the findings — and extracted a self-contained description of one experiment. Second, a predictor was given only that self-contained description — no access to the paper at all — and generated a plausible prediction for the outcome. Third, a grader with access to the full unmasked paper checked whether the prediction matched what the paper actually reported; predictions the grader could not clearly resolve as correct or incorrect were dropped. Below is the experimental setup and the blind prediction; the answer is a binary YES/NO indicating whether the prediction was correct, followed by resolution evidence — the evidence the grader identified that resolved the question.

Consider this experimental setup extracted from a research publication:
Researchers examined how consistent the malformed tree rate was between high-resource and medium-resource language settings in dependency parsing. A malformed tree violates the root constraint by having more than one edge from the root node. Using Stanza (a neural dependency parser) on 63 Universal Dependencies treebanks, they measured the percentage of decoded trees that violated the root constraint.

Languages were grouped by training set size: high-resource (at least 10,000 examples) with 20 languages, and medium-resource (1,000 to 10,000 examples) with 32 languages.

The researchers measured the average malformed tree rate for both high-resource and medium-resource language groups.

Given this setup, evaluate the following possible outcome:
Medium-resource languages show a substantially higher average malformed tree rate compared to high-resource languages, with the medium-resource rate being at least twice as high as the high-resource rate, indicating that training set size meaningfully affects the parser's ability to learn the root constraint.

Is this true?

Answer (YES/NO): NO